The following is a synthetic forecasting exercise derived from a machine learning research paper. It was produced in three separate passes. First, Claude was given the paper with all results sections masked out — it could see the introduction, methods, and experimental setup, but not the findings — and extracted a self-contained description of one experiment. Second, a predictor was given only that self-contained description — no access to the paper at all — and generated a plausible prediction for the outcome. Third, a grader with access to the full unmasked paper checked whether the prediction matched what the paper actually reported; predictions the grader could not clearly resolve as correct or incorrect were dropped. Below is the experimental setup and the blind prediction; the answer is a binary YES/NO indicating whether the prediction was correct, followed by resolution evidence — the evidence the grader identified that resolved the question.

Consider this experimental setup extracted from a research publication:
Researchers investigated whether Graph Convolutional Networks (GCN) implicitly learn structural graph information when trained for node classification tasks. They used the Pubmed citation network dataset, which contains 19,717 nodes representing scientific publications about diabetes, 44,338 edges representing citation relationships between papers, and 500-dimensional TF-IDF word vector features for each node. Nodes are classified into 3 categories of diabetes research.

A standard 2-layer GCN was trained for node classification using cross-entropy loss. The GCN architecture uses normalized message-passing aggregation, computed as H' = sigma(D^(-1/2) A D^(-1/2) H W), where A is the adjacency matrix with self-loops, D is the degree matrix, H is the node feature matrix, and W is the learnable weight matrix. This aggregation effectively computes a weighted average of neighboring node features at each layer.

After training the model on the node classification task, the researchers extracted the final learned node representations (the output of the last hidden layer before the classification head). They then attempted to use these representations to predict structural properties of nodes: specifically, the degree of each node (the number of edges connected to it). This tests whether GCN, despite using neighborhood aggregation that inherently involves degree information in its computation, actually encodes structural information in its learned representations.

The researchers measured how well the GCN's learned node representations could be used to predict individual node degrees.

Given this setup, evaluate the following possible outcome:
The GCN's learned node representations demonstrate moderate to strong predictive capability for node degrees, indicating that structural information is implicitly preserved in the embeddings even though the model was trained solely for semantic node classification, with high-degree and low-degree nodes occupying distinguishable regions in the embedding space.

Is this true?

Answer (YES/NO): NO